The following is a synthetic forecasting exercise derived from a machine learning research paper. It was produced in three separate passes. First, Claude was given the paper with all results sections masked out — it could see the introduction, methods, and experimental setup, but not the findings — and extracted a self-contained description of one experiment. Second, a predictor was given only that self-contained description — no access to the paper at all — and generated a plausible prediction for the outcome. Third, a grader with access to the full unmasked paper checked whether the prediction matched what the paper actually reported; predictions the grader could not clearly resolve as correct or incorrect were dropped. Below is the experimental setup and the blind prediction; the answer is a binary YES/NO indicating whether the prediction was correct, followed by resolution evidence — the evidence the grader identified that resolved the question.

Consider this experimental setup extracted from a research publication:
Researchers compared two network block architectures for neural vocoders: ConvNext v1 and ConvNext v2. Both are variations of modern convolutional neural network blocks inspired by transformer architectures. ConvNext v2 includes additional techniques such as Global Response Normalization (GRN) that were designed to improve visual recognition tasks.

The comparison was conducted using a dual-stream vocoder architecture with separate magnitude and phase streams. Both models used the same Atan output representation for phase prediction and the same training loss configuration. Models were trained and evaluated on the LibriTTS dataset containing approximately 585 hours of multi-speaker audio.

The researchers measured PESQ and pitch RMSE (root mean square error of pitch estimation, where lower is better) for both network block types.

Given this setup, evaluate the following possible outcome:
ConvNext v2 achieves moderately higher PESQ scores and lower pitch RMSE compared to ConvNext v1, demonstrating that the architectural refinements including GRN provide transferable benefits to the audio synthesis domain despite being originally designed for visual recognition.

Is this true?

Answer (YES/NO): NO